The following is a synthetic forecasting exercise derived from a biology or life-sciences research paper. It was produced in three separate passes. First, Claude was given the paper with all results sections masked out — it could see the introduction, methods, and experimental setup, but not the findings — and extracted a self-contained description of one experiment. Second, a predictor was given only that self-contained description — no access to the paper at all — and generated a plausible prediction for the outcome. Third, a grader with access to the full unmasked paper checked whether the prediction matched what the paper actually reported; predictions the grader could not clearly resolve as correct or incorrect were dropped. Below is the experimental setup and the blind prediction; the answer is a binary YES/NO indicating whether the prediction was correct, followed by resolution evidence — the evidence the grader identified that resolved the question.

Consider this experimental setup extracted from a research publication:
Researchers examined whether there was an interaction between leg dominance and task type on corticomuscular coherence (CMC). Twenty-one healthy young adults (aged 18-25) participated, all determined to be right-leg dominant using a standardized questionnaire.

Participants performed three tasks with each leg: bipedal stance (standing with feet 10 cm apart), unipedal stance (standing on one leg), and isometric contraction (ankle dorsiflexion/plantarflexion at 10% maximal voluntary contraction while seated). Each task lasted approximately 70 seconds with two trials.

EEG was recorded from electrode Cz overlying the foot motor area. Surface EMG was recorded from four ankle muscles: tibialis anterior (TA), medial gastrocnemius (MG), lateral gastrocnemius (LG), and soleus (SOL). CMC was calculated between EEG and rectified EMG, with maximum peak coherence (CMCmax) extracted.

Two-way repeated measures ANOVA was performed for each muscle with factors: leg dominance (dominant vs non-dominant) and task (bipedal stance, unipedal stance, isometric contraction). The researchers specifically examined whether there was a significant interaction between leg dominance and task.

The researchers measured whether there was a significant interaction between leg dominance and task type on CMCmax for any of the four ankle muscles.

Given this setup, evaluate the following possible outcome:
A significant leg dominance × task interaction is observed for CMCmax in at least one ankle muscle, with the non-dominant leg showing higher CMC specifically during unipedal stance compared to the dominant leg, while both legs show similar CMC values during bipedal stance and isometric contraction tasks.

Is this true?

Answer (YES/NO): NO